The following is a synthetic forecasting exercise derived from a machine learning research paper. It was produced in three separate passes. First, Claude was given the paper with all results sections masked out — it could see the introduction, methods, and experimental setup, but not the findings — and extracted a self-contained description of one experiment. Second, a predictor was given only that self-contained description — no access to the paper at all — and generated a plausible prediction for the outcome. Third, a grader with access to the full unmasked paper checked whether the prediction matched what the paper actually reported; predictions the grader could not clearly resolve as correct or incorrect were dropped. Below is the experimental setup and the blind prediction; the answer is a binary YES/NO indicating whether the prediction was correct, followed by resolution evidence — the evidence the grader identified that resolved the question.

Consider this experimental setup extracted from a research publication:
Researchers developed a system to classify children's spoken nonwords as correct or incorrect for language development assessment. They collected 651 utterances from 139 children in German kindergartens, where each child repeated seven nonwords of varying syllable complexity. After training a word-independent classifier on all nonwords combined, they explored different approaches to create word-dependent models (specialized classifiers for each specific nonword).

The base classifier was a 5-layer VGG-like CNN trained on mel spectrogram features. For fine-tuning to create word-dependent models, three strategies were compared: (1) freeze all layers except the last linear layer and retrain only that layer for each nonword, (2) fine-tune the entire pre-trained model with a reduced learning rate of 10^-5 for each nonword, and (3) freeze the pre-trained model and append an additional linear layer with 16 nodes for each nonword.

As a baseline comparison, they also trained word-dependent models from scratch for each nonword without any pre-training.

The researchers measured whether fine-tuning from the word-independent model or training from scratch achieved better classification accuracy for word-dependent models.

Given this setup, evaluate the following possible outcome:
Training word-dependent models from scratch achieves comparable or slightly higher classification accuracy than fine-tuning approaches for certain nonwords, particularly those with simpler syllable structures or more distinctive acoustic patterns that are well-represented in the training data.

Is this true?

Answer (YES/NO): NO